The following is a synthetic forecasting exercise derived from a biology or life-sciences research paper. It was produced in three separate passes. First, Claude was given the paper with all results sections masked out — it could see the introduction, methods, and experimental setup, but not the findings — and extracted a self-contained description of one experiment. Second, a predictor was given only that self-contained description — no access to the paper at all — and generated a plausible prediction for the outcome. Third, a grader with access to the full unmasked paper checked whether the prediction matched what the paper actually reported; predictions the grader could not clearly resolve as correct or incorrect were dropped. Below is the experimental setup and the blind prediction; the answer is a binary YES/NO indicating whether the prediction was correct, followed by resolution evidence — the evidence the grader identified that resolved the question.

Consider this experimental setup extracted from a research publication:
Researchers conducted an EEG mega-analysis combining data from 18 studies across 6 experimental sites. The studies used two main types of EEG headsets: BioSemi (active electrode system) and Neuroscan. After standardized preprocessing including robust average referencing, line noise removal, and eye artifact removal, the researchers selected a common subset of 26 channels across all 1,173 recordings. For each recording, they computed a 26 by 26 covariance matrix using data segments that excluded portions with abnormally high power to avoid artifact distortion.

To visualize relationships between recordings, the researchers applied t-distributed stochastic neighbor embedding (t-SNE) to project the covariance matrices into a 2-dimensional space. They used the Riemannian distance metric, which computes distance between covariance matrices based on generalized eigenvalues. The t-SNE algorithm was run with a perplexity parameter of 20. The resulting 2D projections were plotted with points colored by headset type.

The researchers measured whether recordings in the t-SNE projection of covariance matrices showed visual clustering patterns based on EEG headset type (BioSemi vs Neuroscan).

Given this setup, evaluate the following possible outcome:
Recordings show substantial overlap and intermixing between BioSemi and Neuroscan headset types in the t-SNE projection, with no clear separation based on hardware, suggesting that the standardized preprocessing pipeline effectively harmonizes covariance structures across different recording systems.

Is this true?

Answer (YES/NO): NO